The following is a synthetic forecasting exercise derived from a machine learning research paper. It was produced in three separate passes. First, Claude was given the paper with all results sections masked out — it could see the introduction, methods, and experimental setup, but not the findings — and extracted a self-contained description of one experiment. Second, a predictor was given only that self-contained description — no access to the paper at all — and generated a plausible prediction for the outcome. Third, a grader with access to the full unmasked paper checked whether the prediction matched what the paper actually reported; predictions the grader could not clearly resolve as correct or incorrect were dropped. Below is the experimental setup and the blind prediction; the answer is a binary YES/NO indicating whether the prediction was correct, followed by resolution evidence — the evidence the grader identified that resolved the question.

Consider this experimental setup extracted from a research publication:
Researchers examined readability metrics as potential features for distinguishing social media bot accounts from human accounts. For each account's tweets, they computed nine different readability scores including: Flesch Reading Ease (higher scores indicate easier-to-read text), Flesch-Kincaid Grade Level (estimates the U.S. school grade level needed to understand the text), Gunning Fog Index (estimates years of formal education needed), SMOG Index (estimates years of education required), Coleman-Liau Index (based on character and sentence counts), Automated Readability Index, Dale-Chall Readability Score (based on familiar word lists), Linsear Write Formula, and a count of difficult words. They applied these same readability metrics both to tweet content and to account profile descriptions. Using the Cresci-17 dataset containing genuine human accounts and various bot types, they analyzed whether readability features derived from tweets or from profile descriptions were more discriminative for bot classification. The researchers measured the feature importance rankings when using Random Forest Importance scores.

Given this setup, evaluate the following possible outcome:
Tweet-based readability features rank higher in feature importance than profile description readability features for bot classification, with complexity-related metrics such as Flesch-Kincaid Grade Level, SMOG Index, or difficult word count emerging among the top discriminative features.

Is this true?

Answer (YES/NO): YES